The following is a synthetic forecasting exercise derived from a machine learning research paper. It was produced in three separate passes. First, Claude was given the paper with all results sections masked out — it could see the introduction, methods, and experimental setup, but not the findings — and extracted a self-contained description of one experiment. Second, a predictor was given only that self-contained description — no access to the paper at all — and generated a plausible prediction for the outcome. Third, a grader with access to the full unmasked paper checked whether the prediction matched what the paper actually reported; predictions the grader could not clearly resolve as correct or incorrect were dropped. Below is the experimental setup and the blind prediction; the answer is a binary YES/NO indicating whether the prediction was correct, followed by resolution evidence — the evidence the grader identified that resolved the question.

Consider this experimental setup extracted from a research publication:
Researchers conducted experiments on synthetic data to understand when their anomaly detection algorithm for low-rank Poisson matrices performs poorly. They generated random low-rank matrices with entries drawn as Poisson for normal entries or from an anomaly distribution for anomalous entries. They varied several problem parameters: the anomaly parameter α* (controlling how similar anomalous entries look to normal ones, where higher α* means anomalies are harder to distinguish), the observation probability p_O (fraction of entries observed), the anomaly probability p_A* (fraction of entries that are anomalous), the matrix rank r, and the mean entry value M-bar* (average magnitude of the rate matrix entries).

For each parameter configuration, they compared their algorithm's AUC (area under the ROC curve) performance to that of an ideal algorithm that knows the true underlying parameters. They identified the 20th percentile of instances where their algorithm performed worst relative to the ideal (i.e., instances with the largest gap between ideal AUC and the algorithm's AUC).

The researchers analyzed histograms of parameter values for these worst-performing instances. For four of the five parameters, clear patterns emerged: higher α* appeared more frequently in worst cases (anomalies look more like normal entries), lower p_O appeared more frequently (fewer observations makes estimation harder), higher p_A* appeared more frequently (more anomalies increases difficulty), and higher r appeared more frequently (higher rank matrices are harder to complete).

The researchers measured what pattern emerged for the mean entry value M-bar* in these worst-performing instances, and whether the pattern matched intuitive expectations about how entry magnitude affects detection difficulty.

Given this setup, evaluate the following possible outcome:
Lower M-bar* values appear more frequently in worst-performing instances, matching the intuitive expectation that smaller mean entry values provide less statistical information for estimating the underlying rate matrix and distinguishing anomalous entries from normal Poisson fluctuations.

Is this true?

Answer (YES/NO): NO